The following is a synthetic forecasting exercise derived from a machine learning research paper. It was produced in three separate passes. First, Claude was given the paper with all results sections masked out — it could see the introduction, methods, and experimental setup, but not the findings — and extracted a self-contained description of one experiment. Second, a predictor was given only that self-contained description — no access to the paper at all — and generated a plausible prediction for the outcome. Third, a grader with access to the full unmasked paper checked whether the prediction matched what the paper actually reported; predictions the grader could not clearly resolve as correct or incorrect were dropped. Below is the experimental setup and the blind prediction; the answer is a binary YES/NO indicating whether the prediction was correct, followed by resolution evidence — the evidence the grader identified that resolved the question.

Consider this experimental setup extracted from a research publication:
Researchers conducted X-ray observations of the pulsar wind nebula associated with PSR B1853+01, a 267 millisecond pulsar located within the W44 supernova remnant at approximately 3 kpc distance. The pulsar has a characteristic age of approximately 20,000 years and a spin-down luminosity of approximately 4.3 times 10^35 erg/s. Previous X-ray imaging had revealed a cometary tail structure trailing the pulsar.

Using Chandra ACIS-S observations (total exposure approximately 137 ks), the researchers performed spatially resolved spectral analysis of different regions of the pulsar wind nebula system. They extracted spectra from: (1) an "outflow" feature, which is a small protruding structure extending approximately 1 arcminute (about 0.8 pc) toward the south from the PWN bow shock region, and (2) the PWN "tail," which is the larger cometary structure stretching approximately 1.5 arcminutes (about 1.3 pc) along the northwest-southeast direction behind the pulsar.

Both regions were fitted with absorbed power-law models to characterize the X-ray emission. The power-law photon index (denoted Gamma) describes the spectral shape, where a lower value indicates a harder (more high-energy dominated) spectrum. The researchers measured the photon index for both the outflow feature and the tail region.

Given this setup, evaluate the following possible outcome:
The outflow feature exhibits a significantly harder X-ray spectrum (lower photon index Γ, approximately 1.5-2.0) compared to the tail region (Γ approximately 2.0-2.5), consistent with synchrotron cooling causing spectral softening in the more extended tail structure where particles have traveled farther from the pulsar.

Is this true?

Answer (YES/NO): NO